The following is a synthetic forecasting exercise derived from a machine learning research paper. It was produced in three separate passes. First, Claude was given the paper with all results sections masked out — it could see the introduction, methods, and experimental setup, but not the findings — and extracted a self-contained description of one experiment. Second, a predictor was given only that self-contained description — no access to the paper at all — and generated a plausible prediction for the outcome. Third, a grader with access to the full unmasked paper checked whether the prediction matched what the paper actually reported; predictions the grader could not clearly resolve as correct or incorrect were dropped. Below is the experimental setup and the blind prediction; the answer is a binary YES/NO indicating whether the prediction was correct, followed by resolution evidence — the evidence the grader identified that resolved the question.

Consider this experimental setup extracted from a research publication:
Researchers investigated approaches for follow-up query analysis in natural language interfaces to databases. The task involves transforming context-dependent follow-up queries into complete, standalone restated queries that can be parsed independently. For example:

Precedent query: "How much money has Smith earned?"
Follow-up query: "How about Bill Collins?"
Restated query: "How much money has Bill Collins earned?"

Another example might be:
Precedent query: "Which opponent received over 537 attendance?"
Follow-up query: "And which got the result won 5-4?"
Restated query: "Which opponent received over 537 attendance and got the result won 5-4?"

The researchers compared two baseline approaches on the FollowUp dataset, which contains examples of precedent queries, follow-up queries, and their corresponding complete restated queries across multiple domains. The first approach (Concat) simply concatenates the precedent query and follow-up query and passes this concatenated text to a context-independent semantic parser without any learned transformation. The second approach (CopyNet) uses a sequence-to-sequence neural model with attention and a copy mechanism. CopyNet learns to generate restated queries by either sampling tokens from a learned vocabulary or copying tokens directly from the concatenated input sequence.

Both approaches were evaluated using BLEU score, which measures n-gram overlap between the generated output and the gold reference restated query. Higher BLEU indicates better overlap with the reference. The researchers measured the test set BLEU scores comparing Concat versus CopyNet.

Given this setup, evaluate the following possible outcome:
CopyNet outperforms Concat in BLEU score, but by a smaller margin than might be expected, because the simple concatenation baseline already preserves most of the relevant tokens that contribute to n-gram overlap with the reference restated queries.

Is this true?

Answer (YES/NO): NO